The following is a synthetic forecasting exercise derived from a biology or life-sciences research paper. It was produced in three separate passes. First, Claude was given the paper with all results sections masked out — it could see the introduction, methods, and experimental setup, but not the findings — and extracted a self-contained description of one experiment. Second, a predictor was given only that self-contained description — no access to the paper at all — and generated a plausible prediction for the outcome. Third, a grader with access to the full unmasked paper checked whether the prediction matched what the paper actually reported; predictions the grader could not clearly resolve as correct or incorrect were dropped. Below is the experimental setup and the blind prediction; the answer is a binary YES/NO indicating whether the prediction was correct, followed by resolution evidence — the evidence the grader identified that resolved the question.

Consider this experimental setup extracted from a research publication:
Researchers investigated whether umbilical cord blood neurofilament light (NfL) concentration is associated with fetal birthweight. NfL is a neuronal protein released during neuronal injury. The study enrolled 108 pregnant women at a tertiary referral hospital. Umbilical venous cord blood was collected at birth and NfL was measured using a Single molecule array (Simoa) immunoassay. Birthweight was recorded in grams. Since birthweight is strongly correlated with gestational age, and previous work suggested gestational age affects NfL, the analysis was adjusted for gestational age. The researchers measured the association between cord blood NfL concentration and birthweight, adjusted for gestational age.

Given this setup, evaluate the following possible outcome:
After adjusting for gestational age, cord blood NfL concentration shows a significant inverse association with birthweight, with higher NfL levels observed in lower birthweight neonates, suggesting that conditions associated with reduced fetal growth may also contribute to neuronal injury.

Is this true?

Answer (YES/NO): YES